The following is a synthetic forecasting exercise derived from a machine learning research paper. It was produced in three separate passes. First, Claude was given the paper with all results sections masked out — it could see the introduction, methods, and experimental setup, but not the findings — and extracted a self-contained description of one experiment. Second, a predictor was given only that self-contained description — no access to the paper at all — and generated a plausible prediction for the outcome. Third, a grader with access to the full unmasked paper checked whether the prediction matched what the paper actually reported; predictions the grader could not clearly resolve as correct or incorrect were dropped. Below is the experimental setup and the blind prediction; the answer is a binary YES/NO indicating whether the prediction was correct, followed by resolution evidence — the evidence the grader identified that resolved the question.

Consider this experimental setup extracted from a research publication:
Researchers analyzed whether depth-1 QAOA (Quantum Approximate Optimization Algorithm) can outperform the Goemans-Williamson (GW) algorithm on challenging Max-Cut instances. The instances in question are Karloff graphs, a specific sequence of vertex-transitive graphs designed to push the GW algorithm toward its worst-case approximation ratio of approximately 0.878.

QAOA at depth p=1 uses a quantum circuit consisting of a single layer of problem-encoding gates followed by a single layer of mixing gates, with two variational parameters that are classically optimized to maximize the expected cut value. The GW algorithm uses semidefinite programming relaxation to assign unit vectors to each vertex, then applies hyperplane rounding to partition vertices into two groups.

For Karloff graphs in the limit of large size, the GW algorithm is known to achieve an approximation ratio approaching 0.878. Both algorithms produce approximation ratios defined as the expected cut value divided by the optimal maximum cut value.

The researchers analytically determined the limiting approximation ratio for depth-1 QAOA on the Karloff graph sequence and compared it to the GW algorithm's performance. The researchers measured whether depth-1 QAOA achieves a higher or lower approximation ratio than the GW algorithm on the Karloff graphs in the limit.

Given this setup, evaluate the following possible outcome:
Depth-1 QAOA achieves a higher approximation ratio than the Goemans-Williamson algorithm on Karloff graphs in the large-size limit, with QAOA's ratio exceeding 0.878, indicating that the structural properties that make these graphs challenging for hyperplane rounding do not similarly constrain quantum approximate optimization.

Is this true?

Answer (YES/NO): NO